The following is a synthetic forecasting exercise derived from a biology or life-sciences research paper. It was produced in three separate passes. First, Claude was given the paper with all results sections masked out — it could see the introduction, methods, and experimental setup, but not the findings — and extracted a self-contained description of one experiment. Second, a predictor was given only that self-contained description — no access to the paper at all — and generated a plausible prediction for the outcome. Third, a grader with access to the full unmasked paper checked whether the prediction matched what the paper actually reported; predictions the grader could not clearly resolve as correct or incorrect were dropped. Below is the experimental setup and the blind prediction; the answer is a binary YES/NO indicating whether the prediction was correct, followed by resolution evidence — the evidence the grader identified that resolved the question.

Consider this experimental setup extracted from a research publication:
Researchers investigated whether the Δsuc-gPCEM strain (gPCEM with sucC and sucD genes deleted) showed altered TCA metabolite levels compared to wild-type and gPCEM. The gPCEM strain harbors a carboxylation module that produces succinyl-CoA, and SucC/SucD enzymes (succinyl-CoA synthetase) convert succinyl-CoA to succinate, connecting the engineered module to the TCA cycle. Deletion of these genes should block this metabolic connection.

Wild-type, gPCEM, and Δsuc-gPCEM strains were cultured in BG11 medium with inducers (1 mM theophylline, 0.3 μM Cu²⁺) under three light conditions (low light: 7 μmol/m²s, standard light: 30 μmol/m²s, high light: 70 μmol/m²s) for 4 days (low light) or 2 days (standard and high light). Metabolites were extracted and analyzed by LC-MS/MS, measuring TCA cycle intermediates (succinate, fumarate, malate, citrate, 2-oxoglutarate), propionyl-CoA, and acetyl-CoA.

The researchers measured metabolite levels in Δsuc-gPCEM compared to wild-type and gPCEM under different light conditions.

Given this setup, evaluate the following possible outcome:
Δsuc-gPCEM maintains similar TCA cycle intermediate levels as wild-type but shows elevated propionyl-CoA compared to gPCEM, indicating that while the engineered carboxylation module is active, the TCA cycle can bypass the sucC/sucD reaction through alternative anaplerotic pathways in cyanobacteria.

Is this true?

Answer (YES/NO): NO